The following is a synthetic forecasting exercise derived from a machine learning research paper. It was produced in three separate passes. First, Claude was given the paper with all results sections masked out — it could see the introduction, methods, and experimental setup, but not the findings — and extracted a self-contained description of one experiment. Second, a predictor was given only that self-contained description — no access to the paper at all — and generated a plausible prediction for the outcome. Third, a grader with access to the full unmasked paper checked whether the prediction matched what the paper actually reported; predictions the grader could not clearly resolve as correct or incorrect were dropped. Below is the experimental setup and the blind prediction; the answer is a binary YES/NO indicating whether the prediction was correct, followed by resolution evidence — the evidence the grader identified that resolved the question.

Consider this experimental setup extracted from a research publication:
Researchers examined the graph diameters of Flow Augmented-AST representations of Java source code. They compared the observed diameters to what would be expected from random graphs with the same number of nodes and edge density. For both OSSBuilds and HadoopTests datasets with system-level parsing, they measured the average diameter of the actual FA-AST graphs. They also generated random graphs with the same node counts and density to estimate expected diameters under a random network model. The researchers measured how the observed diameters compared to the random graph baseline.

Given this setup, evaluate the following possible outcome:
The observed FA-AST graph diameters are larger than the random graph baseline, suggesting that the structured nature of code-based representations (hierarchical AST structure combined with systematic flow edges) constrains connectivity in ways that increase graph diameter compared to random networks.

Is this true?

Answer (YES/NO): YES